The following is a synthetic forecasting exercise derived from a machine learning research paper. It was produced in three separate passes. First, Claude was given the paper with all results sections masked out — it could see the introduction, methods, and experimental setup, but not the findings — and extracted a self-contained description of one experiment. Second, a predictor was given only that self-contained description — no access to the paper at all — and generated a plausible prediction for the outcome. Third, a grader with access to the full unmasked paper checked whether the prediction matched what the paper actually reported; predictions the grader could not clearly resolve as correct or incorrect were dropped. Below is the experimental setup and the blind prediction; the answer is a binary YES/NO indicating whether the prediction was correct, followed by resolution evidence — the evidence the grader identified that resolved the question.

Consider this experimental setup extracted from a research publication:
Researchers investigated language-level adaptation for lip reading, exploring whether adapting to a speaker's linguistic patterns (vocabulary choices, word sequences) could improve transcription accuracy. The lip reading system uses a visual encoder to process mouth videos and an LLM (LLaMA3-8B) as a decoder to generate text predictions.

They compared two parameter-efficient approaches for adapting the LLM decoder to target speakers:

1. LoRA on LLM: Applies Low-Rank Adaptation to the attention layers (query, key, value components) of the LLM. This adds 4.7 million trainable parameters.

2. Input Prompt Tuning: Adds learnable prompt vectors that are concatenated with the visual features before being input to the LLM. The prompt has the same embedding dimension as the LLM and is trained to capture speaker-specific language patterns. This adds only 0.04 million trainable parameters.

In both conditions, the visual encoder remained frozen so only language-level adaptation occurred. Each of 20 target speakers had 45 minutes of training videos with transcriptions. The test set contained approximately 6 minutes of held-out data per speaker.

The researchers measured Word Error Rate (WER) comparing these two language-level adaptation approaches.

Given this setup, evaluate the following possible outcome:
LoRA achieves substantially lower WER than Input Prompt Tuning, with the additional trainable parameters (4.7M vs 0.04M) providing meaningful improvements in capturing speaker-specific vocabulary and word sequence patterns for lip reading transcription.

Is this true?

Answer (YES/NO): NO